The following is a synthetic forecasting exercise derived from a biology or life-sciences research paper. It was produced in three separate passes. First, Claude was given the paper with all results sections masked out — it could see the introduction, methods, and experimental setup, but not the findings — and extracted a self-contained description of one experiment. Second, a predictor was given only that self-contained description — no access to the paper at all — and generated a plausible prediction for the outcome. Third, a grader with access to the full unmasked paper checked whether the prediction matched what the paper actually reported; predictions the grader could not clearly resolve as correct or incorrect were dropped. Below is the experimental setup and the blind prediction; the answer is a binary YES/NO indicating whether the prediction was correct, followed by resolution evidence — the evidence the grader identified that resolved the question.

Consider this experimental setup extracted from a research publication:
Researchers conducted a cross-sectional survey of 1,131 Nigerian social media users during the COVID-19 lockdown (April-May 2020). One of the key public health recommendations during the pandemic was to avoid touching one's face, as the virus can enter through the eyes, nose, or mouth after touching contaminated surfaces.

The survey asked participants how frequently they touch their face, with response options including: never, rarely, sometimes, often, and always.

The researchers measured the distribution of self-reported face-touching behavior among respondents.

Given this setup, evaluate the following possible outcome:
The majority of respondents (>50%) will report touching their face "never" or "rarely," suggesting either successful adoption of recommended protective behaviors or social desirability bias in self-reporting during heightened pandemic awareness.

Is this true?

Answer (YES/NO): NO